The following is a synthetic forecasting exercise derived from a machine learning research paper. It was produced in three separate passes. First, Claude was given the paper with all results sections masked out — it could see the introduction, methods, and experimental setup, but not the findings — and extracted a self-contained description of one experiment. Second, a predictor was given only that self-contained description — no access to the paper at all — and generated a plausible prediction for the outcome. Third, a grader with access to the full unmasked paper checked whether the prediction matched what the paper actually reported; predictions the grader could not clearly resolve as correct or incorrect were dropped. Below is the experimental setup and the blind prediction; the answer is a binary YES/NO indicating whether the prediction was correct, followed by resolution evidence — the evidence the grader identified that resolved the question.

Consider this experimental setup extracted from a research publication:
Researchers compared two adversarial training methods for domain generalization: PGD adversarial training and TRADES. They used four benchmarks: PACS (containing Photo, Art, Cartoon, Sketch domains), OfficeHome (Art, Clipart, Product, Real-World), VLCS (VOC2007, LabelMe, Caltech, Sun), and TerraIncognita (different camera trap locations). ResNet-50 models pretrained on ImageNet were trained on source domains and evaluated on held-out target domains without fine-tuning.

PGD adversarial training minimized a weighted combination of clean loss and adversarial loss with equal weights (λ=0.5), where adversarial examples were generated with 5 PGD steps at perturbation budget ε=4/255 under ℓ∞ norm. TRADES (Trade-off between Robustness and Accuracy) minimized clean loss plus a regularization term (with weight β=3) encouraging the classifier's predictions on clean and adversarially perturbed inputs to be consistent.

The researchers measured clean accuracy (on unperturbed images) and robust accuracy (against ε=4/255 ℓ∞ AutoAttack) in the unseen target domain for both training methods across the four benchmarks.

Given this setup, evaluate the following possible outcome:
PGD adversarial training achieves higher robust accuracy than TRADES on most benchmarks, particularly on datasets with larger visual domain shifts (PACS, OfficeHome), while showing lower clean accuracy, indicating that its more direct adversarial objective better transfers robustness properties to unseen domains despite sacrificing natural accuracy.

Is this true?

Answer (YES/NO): NO